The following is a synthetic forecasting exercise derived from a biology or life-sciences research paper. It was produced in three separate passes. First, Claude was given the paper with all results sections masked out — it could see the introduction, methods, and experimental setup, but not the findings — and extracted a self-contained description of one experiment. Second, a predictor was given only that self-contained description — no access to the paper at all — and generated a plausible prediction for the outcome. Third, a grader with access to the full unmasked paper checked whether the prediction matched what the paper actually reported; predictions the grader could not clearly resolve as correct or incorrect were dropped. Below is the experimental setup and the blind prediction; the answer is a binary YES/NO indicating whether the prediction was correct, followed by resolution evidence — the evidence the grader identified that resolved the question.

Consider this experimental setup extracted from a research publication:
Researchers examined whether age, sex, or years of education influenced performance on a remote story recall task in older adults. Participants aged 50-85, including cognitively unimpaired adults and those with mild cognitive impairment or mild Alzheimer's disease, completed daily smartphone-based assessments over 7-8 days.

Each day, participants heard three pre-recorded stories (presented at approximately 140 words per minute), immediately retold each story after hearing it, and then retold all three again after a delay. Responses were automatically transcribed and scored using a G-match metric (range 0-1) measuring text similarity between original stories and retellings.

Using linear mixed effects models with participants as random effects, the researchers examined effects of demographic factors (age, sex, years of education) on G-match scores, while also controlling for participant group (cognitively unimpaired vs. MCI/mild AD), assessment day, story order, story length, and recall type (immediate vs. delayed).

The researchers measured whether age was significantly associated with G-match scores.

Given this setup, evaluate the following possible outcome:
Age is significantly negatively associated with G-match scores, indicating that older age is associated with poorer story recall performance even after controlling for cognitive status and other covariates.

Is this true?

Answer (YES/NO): NO